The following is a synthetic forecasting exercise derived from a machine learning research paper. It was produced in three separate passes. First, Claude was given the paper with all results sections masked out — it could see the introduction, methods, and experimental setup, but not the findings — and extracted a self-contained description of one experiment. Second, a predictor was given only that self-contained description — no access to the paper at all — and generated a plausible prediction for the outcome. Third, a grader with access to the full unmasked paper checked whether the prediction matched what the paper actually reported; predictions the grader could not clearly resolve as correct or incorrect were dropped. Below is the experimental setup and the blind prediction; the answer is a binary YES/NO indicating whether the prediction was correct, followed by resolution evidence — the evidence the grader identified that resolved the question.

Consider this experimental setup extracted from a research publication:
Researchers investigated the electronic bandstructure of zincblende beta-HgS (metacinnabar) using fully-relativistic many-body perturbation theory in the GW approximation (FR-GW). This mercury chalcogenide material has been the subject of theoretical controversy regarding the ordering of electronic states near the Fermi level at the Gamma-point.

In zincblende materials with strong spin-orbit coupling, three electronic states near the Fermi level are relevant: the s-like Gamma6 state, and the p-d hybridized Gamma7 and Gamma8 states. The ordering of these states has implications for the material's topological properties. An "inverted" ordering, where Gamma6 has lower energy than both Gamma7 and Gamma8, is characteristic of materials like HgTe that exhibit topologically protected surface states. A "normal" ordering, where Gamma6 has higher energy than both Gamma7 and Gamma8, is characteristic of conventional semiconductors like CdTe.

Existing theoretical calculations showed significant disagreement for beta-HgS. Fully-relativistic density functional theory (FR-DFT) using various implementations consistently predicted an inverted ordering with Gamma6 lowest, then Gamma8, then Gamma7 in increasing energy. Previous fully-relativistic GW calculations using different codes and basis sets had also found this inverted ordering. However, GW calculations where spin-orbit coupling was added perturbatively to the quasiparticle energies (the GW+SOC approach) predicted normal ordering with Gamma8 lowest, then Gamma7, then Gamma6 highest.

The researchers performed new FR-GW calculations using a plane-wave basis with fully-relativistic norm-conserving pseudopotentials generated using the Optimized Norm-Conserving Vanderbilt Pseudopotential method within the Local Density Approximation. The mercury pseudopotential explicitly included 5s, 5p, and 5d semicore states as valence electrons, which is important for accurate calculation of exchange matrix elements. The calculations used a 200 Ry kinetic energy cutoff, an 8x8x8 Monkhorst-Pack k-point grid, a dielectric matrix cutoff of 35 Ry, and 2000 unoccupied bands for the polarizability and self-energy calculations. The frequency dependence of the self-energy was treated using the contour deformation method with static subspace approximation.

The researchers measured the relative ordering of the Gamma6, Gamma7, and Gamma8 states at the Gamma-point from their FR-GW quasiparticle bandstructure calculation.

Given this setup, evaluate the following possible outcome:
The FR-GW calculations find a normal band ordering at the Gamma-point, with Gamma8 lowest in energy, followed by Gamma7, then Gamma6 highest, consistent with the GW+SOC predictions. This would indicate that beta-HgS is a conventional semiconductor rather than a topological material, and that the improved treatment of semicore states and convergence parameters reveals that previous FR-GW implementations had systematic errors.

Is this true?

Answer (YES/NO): YES